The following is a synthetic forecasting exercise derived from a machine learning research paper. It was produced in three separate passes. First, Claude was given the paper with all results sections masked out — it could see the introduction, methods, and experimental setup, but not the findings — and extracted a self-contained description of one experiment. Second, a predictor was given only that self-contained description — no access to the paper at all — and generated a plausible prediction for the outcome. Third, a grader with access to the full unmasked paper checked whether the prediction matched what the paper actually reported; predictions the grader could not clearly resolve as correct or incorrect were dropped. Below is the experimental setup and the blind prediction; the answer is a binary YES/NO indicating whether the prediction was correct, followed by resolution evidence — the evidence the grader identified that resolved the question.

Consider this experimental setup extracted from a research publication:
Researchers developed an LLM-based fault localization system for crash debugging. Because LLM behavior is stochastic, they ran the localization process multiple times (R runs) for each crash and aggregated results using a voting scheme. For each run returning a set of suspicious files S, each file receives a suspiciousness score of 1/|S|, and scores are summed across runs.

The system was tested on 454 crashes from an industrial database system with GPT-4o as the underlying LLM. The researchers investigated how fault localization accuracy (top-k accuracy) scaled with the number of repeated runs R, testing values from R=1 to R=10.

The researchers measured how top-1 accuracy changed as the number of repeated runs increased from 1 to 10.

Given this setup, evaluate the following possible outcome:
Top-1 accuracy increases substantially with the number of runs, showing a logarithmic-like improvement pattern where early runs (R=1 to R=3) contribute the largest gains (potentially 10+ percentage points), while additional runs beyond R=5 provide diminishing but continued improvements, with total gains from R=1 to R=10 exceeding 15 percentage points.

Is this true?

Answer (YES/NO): NO